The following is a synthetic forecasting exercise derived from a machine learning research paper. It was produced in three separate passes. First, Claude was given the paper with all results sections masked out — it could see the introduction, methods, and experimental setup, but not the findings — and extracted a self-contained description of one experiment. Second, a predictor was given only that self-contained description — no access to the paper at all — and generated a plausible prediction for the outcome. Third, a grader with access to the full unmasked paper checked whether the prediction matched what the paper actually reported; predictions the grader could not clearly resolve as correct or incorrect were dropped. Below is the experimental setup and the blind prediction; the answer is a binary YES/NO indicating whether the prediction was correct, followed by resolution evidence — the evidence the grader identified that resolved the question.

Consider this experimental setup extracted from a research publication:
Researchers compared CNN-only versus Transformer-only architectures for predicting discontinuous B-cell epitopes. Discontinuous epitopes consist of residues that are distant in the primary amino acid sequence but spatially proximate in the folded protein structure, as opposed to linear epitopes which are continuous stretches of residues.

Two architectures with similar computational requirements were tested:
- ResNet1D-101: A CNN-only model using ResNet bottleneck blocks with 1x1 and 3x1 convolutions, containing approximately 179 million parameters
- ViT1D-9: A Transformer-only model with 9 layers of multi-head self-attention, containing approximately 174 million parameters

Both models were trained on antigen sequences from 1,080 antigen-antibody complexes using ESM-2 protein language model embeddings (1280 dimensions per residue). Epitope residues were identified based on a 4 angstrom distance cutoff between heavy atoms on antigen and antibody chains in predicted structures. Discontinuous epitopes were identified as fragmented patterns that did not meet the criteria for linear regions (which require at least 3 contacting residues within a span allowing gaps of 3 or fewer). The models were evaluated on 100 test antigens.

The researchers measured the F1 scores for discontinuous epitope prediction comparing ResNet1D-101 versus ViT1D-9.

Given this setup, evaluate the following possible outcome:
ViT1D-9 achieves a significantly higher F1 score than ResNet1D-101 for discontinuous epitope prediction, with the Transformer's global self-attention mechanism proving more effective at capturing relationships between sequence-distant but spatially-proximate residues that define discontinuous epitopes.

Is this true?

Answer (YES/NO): YES